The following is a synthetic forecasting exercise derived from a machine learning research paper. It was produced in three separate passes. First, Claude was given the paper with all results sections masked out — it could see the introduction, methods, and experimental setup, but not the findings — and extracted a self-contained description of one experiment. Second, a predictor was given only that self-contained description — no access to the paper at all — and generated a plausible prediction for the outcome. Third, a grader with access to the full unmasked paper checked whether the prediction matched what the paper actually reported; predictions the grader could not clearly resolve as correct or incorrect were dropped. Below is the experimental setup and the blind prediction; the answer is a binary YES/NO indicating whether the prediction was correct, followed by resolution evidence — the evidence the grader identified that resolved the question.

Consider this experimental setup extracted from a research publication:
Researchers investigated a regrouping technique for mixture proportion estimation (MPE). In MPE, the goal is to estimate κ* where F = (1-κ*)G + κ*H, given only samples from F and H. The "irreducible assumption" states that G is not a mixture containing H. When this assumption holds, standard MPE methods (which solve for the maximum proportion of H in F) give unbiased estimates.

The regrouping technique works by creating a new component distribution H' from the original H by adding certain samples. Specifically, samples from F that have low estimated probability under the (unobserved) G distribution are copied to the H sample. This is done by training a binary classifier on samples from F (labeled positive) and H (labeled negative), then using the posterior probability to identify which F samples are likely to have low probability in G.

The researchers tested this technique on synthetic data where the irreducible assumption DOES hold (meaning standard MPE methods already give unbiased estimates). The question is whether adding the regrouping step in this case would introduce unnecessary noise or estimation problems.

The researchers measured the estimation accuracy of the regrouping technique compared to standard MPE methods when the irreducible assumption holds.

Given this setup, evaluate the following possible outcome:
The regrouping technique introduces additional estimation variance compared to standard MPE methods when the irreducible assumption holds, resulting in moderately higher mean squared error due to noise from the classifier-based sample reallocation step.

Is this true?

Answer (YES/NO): NO